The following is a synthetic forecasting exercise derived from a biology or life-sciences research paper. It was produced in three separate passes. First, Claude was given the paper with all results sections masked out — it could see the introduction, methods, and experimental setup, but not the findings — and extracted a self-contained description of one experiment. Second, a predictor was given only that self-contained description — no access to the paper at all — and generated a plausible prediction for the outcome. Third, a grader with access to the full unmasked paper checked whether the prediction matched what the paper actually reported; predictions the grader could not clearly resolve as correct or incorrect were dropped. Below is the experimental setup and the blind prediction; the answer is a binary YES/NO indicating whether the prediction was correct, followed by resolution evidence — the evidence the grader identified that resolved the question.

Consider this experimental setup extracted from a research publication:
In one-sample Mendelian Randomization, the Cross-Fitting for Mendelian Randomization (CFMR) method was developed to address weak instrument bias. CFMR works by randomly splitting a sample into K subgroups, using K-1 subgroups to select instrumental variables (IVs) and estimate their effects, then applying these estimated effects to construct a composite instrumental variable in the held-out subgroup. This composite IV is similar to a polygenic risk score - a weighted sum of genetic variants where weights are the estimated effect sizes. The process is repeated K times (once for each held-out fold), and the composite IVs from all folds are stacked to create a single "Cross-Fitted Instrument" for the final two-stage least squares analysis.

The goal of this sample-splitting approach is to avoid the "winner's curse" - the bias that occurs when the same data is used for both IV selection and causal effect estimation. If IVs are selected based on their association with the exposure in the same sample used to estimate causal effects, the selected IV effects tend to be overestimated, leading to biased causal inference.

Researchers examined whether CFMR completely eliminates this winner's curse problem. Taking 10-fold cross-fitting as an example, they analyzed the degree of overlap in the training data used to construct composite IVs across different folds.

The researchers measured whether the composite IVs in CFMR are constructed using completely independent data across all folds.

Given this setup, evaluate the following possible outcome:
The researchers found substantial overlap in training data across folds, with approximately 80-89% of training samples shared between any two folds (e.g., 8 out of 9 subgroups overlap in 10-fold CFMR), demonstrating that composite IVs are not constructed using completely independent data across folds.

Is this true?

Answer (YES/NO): YES